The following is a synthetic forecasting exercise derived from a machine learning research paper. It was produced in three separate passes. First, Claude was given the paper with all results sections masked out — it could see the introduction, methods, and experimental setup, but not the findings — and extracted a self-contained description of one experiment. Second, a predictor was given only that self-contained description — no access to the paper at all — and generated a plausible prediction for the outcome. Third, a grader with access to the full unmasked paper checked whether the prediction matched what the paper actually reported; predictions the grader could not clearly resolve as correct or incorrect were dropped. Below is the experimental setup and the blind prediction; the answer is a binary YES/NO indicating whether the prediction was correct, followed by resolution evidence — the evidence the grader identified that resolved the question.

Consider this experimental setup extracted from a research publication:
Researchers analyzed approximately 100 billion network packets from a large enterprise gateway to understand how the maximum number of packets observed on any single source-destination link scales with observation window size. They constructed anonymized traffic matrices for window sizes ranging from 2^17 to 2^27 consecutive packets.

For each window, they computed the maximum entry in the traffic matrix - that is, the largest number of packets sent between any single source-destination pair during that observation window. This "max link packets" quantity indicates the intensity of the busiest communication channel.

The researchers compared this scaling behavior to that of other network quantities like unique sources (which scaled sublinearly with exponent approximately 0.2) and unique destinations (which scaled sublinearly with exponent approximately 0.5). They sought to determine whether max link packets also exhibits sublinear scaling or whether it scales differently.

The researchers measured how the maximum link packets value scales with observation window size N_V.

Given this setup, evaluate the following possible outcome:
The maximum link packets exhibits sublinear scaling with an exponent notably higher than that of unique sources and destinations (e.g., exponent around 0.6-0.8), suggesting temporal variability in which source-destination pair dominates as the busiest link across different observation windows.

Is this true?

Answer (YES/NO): NO